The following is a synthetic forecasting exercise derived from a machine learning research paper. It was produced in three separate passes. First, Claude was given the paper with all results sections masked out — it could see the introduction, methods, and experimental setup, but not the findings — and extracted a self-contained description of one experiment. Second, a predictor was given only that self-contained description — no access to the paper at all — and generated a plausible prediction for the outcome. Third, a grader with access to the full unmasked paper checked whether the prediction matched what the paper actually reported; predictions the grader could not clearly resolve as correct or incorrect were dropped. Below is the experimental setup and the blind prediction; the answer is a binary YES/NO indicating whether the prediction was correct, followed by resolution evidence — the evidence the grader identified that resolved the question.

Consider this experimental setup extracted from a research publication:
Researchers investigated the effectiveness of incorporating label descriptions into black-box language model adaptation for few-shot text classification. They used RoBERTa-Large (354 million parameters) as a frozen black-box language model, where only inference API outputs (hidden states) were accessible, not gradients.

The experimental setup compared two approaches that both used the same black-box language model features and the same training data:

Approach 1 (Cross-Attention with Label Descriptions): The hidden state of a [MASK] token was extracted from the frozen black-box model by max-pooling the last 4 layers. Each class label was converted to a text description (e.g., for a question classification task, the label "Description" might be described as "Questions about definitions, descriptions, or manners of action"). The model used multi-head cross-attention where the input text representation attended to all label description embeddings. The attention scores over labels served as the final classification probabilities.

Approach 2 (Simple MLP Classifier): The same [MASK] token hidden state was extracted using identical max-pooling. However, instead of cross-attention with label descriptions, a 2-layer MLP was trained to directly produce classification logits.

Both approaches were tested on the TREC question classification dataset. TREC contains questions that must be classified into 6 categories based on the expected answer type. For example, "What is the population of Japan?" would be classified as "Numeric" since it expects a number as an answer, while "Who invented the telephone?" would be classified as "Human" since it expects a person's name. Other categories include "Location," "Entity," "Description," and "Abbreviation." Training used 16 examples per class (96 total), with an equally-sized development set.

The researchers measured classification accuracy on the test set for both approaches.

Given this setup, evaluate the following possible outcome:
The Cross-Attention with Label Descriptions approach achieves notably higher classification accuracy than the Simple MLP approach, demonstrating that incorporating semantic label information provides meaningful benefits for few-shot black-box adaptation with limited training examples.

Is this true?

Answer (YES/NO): YES